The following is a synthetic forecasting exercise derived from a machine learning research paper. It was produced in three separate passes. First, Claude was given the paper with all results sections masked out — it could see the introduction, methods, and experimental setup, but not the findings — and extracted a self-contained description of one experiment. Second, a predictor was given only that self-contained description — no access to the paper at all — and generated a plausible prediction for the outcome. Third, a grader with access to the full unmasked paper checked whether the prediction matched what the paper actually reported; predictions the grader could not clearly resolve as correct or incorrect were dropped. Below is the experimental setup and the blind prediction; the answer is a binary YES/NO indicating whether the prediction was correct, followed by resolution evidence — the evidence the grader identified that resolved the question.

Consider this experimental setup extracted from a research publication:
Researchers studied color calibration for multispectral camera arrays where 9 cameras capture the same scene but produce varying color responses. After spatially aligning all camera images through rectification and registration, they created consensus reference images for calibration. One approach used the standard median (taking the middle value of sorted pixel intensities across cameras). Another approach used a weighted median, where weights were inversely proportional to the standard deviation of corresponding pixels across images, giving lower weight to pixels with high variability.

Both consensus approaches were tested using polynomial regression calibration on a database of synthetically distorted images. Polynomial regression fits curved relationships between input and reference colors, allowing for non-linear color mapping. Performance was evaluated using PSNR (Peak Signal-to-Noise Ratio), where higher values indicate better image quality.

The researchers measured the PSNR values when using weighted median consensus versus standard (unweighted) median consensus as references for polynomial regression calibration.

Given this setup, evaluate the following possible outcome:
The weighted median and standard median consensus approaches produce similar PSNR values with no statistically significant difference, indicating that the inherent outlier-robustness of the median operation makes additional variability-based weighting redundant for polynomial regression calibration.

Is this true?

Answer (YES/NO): NO